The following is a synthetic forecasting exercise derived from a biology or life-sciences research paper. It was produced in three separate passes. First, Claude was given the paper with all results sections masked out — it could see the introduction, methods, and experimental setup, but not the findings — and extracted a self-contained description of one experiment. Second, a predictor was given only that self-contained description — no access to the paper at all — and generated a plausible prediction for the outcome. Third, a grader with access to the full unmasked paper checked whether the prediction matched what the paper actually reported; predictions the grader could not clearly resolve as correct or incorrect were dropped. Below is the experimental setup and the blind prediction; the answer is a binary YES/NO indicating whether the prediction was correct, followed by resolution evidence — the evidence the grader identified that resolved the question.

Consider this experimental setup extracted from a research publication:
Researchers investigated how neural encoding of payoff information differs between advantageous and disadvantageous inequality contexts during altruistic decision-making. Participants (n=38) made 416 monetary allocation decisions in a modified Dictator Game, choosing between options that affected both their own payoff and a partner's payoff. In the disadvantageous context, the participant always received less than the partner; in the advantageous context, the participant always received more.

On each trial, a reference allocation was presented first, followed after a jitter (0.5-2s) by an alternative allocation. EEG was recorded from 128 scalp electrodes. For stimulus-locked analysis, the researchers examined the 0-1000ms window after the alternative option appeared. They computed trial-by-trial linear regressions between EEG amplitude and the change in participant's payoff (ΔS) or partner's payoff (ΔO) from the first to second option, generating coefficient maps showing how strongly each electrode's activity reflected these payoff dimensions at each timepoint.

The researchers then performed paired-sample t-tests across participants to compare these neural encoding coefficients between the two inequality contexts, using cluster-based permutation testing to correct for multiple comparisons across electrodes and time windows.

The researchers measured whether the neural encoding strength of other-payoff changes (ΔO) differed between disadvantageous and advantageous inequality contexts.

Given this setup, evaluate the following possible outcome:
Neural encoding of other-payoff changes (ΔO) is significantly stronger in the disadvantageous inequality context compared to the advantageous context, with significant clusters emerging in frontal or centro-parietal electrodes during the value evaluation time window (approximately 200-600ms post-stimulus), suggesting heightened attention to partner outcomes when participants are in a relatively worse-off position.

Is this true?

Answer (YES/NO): NO